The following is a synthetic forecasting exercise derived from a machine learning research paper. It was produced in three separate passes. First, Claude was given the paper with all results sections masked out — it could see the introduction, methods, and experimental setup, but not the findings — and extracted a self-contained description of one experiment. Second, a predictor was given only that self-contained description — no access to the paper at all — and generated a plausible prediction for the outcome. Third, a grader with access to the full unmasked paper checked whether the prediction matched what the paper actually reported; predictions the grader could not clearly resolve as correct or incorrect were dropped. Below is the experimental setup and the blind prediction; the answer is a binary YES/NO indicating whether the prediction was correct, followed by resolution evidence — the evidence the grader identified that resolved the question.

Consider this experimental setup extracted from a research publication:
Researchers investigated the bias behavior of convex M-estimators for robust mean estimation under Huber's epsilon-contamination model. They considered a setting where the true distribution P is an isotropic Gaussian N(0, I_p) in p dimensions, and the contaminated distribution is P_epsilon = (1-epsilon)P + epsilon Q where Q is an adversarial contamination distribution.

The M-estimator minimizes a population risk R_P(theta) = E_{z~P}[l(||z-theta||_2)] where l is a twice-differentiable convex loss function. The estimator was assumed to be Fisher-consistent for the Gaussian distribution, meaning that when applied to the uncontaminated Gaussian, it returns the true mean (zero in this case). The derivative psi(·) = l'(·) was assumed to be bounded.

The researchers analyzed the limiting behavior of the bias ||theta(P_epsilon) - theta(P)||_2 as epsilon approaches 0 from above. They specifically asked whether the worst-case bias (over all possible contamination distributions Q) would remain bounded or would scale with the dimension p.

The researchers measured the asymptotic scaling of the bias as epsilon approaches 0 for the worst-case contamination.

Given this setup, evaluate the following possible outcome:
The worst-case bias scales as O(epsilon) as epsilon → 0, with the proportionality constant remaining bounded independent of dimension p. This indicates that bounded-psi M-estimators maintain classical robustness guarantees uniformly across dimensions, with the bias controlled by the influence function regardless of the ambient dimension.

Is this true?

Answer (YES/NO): NO